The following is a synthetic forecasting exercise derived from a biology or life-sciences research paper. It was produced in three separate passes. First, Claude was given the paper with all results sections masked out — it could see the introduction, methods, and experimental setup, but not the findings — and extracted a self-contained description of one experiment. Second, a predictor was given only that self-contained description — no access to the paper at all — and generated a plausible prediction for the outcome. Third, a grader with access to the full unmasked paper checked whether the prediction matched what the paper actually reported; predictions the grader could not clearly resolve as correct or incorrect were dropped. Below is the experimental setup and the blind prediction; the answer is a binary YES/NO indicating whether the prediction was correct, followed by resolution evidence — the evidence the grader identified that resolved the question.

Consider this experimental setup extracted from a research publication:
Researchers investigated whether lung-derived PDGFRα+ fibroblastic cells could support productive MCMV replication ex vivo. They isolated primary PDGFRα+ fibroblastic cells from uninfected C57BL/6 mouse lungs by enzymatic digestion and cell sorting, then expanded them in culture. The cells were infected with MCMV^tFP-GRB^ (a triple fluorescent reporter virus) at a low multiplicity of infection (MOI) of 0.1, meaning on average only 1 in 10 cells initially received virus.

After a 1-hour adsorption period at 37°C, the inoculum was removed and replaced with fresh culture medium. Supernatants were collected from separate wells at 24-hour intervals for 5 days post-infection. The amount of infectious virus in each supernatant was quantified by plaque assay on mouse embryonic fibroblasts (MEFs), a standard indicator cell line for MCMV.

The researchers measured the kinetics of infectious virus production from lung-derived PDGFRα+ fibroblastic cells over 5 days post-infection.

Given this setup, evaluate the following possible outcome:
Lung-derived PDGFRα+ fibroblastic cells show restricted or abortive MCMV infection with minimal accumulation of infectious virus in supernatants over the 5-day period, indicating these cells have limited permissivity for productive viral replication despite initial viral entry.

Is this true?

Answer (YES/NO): NO